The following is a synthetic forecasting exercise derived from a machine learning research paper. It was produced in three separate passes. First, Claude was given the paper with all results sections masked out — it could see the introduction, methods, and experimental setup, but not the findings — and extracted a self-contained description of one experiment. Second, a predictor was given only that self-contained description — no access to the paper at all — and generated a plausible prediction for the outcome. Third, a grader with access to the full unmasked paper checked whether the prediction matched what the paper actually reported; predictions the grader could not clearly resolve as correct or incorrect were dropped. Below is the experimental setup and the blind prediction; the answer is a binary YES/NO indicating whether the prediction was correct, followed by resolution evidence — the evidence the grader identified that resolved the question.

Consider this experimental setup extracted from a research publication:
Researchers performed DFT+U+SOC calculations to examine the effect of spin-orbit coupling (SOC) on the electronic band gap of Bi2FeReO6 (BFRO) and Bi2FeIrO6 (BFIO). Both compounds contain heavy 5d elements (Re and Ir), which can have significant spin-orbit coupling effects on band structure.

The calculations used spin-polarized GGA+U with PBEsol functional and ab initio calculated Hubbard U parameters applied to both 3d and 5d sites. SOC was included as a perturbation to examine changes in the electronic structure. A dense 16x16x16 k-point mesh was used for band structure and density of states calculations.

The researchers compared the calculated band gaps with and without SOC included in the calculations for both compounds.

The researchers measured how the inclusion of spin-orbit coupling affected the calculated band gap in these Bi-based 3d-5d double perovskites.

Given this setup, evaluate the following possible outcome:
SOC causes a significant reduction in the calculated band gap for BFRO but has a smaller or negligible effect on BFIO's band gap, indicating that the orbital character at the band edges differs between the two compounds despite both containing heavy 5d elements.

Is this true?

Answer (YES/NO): NO